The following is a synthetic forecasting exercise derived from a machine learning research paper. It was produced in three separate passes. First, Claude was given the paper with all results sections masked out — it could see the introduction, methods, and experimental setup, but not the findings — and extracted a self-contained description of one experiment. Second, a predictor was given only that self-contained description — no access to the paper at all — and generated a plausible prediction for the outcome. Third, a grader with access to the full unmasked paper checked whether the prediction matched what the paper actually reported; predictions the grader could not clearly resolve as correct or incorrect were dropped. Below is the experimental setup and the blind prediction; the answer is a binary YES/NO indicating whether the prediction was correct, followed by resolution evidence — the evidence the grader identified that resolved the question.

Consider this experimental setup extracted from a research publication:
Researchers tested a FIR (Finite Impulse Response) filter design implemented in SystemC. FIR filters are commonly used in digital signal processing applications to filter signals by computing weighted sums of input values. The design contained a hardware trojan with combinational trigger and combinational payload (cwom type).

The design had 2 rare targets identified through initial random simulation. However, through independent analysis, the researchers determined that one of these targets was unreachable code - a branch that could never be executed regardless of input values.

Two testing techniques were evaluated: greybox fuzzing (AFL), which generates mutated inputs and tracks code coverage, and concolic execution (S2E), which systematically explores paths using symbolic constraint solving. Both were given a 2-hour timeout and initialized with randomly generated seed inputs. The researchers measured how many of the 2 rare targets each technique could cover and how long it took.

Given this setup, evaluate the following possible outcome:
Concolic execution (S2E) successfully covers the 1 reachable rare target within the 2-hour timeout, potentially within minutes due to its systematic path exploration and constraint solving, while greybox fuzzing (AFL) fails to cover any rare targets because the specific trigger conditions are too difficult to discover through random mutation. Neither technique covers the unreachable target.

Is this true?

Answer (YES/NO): NO